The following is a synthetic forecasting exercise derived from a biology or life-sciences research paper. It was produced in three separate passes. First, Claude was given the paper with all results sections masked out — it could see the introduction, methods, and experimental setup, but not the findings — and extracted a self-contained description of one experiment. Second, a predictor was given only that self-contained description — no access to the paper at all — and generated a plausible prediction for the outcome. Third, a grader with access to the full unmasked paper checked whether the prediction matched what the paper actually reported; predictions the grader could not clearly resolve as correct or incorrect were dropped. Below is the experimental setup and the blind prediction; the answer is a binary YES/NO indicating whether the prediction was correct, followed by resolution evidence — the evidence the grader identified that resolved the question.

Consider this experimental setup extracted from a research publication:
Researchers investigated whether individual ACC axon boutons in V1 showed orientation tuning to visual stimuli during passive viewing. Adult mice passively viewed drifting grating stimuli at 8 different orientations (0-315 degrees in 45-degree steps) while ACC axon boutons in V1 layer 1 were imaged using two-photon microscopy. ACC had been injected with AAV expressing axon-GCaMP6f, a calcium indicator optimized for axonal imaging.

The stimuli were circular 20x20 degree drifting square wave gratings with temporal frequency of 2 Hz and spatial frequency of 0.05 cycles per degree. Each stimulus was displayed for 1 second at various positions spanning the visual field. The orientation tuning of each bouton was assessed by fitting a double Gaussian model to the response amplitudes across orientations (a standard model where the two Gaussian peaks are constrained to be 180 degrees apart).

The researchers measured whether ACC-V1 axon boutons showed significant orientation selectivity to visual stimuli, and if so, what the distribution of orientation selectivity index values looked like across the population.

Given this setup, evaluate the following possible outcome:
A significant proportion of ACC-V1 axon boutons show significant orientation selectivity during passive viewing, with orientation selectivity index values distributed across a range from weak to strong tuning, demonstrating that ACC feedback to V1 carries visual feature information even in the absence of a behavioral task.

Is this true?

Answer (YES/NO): NO